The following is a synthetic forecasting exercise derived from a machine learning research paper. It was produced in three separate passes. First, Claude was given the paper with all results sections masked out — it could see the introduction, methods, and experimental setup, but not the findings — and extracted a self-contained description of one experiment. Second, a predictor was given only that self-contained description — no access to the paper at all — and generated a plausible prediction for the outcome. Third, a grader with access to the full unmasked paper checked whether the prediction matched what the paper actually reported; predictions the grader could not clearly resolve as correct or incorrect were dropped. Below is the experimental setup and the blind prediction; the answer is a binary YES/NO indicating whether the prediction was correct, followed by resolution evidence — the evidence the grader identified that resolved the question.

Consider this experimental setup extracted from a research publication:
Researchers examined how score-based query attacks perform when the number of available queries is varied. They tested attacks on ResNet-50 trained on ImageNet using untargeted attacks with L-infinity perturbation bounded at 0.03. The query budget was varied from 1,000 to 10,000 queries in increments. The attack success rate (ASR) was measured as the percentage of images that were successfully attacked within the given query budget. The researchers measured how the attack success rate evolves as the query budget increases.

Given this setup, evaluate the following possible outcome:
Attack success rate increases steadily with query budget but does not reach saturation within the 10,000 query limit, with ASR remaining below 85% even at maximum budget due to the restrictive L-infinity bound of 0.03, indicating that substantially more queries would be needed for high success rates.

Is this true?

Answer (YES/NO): NO